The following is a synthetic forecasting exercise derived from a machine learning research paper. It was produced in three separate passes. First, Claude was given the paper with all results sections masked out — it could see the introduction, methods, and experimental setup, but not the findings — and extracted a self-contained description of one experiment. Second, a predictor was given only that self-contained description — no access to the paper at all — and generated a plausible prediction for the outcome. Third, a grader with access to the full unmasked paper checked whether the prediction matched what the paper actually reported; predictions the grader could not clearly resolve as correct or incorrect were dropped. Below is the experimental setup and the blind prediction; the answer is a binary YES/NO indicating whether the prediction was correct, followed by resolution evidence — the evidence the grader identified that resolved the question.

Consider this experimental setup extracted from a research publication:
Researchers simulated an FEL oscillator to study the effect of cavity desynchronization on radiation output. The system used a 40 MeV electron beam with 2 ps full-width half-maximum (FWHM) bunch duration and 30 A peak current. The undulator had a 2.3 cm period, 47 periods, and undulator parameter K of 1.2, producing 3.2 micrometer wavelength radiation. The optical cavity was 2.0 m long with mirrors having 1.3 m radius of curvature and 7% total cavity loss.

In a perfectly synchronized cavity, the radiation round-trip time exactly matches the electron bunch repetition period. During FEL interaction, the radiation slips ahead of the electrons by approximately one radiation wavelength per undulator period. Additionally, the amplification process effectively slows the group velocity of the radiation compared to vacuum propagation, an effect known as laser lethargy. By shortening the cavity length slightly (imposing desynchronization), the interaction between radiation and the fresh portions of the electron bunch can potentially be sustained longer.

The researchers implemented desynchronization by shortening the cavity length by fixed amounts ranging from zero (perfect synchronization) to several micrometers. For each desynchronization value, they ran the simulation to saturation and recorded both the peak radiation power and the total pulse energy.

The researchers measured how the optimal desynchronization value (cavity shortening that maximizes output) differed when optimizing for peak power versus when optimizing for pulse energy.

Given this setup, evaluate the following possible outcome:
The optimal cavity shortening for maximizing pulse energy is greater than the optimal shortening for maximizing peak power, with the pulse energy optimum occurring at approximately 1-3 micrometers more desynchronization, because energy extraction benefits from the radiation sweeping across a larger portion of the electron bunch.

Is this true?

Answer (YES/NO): NO